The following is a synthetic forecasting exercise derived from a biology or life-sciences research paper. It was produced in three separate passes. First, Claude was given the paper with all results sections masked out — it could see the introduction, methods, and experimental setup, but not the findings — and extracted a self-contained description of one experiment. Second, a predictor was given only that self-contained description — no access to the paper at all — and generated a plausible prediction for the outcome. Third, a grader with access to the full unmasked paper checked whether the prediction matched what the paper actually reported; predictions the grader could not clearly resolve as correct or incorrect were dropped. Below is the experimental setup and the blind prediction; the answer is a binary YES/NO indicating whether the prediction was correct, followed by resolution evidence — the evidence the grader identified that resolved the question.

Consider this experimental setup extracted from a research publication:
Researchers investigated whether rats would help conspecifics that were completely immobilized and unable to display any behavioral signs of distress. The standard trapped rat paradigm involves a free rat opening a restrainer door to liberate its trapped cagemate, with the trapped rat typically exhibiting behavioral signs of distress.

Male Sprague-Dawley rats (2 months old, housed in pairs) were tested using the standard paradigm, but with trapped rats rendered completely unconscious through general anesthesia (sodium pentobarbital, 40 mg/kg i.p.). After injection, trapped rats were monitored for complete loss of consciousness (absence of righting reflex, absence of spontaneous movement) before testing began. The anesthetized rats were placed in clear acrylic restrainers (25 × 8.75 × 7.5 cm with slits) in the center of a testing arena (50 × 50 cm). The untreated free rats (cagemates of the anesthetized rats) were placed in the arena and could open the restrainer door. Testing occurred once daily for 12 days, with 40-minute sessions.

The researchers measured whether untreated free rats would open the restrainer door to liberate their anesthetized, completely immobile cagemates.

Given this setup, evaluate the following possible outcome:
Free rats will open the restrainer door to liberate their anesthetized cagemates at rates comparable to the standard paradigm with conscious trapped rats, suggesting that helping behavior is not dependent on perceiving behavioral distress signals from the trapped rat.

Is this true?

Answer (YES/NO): YES